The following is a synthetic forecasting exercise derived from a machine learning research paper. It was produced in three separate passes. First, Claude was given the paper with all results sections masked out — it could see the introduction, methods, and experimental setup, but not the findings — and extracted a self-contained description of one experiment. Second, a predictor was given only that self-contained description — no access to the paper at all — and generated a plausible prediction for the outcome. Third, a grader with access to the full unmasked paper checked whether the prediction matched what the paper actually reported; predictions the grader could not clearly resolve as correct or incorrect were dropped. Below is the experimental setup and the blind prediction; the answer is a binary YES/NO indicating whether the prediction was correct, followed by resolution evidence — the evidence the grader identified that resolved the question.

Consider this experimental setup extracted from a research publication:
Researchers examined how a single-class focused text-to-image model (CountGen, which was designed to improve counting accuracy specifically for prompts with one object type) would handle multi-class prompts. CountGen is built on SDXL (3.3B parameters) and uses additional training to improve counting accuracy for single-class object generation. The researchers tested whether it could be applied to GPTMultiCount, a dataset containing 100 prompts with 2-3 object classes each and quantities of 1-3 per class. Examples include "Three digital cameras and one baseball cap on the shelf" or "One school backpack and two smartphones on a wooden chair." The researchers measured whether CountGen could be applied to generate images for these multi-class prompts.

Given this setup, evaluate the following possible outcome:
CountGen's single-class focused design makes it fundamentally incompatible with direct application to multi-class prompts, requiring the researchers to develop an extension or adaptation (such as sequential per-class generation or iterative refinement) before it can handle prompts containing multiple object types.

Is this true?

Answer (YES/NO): NO